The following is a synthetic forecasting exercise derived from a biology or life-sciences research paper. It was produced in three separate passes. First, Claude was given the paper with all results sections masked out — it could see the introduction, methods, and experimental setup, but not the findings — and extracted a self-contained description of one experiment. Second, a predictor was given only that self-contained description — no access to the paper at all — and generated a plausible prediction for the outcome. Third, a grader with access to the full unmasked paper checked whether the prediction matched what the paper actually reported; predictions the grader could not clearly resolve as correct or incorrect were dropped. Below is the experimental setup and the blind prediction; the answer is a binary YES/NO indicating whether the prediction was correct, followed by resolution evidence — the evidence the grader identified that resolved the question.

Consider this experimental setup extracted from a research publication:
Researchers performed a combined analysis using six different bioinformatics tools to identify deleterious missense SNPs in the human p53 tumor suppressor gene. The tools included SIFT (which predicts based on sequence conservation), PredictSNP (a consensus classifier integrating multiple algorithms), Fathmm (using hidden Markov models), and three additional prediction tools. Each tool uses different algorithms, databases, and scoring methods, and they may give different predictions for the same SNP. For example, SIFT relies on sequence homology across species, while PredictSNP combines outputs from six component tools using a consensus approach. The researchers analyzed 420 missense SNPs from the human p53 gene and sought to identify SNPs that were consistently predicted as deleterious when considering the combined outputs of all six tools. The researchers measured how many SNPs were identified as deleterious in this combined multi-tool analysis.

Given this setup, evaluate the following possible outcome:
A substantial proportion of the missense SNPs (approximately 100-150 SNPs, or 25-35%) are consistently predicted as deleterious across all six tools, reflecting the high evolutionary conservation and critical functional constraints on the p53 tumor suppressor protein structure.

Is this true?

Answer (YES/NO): NO